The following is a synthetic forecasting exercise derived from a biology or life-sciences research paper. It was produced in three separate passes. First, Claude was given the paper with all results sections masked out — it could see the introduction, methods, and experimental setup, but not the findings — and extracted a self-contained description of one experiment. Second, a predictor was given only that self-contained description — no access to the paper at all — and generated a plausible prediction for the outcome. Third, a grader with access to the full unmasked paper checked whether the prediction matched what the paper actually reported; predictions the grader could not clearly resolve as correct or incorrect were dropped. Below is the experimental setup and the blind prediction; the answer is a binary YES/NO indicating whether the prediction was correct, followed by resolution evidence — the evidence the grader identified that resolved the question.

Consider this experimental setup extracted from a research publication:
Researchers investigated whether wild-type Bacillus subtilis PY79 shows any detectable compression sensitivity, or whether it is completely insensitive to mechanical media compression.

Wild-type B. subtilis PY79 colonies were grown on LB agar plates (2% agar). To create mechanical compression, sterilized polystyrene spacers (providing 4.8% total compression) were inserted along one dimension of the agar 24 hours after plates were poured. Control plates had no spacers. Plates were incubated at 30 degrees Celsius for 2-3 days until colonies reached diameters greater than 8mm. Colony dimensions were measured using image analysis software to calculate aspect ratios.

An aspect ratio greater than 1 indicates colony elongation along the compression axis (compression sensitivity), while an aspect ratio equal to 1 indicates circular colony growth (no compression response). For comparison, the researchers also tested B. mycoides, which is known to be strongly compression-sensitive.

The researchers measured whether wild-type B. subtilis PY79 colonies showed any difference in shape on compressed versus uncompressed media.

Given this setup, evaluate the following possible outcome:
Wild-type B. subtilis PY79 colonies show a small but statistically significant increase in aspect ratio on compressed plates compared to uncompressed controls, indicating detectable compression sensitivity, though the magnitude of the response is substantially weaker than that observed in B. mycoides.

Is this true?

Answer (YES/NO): NO